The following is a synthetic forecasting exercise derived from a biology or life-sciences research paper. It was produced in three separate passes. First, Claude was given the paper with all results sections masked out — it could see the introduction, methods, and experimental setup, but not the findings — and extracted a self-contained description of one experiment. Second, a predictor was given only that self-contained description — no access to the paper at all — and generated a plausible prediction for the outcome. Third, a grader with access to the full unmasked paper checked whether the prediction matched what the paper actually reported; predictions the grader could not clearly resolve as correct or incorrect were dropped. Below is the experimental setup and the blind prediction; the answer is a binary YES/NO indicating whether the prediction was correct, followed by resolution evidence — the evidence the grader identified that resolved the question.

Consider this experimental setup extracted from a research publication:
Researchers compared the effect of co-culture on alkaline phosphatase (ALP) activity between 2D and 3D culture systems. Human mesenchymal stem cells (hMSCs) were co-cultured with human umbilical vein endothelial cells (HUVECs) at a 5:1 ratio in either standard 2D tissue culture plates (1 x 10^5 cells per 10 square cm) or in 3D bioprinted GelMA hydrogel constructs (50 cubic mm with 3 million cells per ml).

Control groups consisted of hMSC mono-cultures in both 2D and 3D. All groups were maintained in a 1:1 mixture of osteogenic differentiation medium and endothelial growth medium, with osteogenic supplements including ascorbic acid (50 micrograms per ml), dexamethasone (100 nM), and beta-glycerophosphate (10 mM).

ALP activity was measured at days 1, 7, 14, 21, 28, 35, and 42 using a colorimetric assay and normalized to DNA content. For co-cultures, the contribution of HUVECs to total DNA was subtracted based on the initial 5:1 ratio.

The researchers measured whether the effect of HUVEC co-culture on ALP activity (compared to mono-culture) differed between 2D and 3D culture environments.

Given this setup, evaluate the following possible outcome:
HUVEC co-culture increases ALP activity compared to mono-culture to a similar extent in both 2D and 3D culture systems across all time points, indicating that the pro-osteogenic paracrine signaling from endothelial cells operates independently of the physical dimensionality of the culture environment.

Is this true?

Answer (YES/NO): NO